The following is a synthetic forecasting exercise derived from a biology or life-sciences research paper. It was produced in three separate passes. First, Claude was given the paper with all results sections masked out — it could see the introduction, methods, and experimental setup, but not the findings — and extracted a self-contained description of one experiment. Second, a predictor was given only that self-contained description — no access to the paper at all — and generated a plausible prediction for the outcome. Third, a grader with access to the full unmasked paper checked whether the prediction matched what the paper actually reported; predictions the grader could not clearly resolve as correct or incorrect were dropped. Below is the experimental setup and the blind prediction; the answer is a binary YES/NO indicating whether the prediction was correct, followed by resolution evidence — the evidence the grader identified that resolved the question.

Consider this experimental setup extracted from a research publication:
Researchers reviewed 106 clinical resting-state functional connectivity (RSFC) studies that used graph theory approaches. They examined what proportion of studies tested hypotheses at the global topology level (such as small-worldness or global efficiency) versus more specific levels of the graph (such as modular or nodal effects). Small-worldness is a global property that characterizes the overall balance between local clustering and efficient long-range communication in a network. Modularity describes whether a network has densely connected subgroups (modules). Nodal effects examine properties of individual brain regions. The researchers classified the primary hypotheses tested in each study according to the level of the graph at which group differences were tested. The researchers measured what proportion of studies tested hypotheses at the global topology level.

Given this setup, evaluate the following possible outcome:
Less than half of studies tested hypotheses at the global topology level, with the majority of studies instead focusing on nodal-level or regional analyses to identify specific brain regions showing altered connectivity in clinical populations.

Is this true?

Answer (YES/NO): NO